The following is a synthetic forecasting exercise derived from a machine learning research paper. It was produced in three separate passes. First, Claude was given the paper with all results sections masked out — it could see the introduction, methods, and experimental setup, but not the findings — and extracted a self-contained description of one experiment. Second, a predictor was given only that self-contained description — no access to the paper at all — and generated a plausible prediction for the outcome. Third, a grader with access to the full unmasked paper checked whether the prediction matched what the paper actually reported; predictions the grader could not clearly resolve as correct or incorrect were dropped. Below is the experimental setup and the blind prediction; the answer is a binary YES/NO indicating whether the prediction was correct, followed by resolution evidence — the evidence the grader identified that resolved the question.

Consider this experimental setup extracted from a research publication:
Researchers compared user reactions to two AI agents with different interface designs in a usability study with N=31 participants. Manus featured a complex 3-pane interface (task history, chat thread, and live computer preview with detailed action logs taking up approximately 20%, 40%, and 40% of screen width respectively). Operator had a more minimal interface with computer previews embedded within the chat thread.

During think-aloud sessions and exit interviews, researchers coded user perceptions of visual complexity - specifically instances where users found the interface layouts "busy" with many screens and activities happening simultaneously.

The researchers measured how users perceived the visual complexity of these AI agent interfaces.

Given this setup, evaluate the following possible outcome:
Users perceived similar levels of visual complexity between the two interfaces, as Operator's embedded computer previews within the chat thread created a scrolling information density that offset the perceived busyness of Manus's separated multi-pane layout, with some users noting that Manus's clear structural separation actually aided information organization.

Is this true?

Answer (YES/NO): NO